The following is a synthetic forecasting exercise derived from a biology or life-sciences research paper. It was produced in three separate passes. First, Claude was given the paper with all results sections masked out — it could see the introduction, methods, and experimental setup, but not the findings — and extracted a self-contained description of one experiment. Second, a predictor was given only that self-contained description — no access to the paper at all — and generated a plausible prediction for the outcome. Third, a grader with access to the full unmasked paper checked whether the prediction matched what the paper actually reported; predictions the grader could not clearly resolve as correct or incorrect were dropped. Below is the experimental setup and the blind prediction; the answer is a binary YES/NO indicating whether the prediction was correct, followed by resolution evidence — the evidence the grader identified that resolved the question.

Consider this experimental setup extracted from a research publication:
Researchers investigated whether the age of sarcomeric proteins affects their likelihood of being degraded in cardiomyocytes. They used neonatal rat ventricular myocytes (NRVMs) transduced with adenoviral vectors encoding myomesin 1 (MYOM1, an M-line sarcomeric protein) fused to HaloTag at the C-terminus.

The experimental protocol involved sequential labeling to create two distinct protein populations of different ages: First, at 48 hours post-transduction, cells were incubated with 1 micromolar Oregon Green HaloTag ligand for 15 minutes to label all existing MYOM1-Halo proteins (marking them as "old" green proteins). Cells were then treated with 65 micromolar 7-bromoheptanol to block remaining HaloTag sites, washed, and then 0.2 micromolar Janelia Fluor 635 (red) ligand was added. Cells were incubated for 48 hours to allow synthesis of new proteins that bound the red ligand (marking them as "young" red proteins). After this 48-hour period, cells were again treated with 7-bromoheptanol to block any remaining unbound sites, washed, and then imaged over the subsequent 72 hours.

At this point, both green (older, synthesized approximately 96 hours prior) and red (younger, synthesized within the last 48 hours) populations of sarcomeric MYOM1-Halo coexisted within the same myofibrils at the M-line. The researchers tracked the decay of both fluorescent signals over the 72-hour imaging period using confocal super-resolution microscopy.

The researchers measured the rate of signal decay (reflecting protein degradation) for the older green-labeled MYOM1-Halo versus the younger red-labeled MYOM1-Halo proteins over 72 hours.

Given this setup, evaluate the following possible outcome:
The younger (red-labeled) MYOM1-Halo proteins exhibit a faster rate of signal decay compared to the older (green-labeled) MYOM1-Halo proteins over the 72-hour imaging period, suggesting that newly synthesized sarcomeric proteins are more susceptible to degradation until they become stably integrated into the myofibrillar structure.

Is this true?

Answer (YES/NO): NO